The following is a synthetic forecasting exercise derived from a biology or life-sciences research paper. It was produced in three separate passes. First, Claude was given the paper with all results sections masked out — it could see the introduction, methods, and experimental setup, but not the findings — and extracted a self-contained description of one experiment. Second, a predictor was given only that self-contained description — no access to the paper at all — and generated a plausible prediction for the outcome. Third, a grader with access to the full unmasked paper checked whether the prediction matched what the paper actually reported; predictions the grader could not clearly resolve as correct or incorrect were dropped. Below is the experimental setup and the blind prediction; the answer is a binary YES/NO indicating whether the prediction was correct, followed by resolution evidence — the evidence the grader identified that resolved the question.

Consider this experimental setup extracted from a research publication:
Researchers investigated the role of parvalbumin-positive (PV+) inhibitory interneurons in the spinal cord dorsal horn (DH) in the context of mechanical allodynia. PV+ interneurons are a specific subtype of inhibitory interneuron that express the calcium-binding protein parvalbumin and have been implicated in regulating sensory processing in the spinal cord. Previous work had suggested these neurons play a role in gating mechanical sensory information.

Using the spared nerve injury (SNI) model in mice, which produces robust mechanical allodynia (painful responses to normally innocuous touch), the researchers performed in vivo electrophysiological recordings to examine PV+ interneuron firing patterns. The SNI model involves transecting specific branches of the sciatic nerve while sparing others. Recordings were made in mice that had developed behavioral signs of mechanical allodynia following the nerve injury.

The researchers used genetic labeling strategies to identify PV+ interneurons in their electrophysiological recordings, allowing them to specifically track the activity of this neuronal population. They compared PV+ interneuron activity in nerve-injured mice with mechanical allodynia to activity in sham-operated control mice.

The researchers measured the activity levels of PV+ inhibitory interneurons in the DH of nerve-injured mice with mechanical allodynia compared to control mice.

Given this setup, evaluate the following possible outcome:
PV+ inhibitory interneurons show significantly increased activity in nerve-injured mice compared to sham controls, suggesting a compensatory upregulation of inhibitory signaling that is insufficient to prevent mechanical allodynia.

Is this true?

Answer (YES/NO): NO